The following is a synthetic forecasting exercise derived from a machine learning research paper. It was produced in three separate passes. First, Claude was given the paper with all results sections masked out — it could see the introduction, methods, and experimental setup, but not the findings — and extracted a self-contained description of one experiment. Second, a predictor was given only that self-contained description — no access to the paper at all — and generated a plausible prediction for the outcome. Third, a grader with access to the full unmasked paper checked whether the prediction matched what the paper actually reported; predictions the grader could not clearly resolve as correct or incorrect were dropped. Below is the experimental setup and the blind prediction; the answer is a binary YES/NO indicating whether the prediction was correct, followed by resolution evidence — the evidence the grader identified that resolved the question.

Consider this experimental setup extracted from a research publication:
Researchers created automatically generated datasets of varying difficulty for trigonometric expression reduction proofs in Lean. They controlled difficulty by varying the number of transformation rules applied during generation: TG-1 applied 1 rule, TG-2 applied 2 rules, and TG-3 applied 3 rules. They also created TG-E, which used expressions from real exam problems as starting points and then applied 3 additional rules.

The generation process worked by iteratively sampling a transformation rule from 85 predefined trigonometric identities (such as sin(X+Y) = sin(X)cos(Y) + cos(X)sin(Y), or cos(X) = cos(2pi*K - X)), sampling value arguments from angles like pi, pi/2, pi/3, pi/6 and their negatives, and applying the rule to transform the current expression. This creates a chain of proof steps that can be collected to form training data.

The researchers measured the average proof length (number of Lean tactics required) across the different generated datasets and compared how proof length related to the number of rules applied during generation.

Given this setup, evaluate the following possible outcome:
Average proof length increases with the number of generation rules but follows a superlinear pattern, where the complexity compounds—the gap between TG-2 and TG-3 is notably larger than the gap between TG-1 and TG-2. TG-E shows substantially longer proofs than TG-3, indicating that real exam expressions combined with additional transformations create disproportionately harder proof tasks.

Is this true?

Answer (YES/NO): NO